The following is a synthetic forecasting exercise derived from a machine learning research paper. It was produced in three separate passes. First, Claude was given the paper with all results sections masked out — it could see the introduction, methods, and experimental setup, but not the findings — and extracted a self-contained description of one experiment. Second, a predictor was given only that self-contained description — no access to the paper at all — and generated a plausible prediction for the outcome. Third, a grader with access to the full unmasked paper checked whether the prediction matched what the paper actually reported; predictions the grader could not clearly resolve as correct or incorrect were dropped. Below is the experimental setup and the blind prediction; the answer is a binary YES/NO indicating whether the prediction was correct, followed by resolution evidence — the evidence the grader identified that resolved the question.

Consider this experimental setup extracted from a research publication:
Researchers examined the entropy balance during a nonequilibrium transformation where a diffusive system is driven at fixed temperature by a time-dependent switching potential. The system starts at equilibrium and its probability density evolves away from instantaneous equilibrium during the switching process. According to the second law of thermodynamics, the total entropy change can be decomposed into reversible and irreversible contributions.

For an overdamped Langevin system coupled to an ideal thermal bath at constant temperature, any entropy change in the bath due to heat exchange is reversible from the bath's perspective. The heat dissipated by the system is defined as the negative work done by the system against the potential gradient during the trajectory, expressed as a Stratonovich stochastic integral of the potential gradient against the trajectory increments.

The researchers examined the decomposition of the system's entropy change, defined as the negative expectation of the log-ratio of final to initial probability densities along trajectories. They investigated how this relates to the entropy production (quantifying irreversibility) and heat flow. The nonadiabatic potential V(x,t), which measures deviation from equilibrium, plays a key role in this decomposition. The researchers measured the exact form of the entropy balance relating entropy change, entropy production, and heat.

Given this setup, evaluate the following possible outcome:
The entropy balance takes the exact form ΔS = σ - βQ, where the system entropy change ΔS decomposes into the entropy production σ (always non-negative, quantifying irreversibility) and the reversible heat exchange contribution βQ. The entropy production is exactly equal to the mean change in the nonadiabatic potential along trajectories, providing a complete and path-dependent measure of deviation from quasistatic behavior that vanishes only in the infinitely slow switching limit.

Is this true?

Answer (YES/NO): NO